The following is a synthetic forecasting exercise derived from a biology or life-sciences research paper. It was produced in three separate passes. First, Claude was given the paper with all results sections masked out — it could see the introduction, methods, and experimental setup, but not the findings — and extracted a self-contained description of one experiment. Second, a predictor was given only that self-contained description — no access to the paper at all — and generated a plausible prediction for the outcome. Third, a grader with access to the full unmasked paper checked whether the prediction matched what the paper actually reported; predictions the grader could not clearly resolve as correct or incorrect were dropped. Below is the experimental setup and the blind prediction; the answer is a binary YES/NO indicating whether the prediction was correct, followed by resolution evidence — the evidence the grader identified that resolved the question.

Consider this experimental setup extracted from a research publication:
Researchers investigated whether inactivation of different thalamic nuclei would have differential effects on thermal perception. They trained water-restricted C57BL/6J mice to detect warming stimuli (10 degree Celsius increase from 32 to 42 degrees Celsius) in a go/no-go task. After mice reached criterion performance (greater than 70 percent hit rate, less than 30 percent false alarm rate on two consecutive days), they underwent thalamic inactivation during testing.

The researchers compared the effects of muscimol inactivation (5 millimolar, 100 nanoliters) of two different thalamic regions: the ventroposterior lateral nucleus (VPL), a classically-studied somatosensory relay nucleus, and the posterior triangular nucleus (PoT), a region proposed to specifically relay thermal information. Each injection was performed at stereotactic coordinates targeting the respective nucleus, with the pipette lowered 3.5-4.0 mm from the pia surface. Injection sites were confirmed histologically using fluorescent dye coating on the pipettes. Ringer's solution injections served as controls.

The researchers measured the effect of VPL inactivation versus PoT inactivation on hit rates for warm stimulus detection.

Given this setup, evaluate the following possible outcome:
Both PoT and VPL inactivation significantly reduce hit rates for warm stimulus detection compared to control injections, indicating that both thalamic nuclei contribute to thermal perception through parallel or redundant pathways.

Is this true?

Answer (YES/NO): YES